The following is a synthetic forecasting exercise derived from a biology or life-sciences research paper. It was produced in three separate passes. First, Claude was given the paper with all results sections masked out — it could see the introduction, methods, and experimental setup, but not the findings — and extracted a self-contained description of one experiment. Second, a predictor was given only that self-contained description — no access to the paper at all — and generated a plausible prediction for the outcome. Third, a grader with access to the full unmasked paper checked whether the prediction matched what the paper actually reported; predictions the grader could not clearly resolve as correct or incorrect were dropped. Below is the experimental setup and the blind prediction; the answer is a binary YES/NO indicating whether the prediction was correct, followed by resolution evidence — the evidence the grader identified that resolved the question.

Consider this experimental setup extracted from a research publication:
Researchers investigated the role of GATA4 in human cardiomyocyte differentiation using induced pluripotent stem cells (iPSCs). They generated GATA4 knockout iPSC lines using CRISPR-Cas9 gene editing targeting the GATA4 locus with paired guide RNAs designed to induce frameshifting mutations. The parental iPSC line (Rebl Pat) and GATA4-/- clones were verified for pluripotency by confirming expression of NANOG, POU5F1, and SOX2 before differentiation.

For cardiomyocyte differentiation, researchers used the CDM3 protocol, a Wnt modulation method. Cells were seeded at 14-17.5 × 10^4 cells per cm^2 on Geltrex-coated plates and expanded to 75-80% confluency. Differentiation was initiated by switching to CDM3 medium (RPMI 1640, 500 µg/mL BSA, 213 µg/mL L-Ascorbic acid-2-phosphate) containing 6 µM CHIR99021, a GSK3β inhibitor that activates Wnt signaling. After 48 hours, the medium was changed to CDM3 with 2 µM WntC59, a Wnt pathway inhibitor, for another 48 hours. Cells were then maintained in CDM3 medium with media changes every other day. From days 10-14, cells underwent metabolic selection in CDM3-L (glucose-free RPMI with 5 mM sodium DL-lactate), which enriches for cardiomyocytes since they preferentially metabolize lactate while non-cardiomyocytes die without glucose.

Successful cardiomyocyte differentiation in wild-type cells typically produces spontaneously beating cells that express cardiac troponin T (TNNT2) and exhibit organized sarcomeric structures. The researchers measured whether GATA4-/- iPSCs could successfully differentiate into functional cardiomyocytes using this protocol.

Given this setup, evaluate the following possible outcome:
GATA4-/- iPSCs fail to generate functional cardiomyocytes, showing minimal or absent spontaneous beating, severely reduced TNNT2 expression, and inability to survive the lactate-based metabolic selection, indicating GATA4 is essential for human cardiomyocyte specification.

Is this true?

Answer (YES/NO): NO